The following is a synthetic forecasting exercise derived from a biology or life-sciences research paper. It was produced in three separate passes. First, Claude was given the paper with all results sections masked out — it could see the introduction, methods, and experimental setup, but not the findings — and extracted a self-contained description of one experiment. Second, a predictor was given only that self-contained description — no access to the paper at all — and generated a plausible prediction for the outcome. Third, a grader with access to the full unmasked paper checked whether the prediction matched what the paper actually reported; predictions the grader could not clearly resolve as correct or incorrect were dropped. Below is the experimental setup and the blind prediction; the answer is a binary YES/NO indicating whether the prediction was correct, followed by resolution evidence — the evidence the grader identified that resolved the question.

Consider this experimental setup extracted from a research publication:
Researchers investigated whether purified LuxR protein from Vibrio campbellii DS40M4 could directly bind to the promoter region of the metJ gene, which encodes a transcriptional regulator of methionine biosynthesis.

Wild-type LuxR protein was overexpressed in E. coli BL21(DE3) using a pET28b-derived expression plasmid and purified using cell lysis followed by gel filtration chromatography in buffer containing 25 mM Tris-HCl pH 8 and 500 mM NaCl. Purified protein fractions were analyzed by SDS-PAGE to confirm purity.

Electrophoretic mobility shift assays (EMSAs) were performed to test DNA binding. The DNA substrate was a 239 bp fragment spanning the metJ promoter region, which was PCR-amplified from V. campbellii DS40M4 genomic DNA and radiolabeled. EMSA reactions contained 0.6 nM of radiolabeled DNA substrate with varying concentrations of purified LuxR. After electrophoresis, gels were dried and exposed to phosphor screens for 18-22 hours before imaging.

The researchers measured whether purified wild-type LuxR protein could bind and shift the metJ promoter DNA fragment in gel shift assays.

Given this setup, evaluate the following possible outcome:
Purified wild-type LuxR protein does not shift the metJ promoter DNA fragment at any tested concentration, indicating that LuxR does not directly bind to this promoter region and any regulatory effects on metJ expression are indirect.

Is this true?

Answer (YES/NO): NO